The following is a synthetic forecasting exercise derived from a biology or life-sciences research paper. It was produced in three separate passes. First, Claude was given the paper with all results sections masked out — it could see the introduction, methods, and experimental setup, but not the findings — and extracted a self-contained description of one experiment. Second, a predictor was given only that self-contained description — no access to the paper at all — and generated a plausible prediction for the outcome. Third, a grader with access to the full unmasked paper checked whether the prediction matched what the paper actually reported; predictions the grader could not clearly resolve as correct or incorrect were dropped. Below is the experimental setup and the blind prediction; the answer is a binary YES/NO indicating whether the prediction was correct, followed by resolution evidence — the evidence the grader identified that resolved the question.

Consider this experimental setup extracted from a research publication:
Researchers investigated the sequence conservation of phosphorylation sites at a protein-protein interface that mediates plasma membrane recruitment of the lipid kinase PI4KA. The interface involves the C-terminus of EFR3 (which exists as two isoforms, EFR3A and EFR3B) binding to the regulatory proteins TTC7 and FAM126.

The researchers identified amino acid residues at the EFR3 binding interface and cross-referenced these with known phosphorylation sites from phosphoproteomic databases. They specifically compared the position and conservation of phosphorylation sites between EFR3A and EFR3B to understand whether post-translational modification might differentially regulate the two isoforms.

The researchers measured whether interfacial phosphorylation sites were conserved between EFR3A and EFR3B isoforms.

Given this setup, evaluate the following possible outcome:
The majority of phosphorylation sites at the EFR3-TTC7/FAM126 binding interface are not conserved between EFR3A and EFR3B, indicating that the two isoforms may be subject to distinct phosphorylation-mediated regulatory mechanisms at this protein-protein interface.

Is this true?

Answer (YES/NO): YES